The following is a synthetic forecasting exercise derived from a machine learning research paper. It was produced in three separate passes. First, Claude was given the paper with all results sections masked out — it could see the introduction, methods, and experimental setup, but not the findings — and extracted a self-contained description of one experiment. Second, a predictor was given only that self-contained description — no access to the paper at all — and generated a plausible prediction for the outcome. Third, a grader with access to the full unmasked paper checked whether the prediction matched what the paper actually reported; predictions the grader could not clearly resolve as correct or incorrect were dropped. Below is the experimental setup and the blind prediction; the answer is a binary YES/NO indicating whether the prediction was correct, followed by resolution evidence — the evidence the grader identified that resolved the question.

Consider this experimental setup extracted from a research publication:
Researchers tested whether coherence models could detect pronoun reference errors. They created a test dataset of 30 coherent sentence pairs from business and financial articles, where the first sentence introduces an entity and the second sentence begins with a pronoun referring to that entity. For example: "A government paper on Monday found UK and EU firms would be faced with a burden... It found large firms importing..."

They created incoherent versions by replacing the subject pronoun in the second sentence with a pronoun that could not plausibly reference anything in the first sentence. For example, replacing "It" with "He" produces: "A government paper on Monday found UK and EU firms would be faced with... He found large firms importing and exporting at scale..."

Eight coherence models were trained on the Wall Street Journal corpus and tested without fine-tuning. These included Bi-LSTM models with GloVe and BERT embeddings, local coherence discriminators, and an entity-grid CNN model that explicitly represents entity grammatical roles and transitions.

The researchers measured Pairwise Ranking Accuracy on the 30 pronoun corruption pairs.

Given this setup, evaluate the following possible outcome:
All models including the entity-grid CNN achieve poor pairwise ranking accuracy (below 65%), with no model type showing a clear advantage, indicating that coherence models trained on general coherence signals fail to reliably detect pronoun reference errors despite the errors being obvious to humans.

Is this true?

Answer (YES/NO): NO